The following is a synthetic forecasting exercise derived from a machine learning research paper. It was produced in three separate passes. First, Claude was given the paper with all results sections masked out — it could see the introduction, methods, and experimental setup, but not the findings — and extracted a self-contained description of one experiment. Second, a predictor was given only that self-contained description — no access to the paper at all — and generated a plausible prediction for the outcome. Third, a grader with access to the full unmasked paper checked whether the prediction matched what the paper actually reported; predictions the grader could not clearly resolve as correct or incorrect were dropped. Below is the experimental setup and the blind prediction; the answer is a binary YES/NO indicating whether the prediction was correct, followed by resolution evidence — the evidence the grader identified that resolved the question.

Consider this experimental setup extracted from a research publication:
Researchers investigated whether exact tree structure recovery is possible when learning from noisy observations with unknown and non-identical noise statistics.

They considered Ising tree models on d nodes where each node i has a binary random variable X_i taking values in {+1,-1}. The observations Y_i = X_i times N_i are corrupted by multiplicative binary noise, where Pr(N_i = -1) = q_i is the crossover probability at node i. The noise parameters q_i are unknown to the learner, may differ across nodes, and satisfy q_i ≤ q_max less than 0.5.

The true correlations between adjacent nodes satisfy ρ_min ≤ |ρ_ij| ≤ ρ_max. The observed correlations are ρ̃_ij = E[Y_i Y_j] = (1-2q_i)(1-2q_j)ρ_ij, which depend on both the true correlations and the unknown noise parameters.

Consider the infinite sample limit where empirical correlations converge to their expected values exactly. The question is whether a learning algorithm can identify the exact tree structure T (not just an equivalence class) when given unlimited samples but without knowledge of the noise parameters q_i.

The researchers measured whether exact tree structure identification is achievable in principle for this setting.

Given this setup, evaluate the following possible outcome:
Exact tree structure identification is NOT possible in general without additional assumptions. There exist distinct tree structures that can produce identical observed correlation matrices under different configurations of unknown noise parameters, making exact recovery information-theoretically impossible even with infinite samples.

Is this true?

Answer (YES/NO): YES